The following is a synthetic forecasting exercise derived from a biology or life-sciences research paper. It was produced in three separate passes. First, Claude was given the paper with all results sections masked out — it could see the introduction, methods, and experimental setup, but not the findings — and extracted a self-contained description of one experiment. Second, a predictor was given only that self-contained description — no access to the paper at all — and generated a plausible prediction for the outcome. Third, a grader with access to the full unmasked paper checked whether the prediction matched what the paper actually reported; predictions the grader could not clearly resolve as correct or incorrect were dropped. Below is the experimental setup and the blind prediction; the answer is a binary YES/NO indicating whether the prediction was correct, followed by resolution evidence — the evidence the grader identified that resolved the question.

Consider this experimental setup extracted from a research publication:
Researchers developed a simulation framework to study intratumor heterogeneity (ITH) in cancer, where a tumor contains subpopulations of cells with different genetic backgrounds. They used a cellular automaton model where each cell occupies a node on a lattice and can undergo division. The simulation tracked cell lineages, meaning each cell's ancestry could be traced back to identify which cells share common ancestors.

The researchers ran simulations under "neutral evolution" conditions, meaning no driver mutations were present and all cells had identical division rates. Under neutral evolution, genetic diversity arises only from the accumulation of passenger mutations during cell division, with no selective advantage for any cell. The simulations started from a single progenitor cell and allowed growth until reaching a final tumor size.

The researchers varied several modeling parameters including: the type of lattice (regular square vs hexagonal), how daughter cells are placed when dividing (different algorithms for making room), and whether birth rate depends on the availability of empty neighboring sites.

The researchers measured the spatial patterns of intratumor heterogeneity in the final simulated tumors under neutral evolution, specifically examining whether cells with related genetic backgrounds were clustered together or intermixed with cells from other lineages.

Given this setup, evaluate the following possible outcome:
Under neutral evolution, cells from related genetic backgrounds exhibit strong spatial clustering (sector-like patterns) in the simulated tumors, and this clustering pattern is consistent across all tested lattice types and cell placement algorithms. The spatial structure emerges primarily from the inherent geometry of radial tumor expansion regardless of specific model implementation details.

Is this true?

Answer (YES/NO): NO